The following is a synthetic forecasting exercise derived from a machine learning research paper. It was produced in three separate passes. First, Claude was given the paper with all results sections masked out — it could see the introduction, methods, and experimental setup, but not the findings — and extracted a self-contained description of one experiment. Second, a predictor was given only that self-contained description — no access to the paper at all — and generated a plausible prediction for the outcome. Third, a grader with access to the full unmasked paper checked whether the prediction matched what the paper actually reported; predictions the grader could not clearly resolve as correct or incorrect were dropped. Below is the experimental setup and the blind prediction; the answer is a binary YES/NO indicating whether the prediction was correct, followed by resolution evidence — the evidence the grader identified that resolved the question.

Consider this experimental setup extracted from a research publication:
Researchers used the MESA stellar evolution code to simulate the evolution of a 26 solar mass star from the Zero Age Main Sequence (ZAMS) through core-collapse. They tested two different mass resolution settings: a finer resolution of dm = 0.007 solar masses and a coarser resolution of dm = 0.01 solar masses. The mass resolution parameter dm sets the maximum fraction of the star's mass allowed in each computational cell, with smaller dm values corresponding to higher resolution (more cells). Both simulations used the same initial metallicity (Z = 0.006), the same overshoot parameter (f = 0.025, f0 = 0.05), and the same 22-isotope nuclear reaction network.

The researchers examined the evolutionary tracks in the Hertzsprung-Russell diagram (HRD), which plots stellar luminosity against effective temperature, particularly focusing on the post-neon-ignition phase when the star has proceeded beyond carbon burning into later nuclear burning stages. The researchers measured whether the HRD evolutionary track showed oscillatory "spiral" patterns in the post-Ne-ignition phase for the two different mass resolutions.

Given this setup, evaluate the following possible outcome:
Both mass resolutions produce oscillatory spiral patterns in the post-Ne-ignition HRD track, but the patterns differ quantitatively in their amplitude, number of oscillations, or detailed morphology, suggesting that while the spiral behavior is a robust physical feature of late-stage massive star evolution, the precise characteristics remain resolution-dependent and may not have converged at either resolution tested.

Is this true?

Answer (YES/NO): NO